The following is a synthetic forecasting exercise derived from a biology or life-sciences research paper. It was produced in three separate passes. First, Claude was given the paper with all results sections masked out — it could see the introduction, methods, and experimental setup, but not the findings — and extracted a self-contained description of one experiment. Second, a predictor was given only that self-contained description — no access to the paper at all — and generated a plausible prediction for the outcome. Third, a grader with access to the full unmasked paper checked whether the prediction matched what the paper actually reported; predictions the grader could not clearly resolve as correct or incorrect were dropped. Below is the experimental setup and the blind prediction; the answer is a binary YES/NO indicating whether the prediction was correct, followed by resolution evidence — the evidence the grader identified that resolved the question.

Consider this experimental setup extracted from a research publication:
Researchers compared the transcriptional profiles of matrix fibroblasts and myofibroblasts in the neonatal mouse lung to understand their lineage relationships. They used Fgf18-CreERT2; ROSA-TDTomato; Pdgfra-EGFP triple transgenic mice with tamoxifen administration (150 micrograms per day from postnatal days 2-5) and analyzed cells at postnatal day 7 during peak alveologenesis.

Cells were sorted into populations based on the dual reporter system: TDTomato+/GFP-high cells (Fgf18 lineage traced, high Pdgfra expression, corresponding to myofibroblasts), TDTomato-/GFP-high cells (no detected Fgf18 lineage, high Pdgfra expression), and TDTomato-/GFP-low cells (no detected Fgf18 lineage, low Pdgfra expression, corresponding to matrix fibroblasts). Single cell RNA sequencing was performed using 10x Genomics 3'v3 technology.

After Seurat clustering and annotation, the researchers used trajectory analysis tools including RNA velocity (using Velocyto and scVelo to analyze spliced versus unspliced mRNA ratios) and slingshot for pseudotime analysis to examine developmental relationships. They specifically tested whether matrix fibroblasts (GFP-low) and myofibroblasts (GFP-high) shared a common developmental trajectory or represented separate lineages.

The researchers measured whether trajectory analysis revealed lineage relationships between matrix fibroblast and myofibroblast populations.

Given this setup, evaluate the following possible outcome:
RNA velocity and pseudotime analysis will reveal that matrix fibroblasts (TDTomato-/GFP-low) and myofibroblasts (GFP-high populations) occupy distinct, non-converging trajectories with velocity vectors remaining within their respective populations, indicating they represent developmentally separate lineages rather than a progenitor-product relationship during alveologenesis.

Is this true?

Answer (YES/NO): YES